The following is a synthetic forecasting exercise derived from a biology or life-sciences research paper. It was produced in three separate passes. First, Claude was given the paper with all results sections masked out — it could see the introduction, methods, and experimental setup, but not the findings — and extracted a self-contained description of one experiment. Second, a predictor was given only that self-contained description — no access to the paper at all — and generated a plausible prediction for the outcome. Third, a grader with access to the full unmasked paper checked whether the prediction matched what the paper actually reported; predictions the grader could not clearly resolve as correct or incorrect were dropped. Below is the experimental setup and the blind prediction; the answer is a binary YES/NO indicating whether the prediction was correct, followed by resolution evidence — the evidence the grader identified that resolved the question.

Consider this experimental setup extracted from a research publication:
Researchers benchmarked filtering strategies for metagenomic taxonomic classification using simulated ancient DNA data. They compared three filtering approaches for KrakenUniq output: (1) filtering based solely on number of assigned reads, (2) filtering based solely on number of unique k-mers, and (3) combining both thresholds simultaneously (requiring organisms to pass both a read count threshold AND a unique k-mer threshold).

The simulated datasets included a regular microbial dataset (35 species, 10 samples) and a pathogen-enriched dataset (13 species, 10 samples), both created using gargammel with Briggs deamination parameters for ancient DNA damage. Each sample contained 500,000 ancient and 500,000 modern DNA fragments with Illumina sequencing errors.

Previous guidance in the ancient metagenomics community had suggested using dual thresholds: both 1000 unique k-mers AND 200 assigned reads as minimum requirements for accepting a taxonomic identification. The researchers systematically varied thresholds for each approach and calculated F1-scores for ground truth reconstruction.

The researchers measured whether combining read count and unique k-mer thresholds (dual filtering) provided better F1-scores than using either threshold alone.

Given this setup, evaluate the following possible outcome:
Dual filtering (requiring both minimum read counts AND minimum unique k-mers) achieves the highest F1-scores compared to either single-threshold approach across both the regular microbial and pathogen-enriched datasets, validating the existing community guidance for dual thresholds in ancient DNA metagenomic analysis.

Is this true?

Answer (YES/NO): NO